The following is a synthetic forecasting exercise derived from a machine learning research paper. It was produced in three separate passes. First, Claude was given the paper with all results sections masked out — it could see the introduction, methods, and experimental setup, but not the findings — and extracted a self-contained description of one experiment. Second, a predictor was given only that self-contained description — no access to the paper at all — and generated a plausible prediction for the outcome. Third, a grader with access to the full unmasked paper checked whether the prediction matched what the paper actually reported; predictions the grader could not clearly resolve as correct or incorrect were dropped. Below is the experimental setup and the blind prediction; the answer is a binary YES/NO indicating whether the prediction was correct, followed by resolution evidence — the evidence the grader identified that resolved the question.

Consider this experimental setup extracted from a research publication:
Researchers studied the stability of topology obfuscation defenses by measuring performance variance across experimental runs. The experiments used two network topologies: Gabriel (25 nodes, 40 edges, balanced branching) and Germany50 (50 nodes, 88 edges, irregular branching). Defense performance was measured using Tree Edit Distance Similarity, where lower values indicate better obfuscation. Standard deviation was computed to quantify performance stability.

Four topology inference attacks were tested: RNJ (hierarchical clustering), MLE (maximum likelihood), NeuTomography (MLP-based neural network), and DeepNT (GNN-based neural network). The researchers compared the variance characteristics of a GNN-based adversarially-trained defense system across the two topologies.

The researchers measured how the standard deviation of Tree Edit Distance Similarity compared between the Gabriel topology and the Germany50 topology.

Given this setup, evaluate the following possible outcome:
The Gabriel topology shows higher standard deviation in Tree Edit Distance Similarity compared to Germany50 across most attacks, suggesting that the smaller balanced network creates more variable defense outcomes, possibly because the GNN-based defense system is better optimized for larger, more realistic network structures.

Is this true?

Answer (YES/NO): YES